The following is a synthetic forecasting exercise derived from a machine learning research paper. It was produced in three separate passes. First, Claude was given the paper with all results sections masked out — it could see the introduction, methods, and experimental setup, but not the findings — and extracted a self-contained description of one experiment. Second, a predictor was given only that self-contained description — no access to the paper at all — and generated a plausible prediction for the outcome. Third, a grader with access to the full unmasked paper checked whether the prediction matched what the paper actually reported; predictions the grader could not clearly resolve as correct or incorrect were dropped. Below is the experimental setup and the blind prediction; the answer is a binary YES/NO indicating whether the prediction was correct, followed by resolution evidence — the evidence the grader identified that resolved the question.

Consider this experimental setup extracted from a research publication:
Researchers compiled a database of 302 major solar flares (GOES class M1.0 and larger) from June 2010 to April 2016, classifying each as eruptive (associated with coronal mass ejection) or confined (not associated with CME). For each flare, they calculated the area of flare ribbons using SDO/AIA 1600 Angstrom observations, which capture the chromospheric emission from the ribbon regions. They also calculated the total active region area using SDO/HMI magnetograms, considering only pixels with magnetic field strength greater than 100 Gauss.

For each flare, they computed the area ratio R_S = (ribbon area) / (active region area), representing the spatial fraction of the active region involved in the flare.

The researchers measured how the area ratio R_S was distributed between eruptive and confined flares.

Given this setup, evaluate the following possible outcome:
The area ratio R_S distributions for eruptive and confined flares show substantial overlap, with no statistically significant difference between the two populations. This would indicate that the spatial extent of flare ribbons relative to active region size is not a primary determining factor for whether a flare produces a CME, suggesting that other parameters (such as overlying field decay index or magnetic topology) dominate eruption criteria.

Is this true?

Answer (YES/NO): NO